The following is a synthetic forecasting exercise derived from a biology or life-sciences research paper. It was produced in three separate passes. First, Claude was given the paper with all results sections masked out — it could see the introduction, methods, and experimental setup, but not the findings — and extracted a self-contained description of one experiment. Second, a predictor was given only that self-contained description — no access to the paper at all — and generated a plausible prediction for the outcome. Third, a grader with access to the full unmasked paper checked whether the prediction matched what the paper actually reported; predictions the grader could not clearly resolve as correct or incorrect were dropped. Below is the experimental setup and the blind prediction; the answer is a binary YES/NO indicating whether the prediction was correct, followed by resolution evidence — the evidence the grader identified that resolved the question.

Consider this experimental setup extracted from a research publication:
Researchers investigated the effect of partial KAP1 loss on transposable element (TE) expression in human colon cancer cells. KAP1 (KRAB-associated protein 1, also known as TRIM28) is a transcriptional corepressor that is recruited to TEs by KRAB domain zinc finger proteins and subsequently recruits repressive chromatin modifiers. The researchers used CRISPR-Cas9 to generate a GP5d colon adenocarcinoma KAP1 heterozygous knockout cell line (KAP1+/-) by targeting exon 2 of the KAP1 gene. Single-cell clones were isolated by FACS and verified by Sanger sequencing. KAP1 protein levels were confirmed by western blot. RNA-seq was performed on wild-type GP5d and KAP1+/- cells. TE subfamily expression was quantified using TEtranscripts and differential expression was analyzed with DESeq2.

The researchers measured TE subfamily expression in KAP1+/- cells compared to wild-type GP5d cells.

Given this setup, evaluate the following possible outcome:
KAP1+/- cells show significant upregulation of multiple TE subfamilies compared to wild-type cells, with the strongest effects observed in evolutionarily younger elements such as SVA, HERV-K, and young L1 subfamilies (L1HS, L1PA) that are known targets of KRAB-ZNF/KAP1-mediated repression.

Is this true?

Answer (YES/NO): NO